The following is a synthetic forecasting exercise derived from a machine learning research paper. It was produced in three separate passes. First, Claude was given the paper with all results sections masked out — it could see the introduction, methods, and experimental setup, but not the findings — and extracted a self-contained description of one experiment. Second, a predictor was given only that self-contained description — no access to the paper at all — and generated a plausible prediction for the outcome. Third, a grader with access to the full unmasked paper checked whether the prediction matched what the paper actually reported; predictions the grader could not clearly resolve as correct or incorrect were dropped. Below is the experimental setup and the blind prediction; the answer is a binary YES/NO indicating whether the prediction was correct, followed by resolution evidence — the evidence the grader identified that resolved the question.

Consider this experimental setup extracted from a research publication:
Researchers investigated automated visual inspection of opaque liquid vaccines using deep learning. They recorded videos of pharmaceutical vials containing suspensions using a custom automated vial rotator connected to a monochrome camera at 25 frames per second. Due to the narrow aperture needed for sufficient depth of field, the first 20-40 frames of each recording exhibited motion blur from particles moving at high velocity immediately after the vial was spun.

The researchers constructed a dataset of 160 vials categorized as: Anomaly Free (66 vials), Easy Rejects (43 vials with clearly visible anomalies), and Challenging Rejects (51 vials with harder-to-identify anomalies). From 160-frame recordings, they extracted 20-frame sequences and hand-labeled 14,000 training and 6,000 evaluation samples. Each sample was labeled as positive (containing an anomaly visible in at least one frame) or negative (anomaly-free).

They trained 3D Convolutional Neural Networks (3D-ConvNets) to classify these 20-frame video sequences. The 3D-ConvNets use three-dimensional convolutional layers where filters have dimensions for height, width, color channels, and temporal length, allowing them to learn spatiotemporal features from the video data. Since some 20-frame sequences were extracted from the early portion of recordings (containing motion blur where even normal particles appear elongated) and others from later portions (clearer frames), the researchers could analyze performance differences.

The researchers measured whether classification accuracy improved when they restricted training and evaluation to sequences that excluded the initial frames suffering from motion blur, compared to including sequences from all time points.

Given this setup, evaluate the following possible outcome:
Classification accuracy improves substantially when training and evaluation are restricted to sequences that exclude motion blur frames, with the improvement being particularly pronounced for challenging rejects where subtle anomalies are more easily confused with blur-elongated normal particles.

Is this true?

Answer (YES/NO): NO